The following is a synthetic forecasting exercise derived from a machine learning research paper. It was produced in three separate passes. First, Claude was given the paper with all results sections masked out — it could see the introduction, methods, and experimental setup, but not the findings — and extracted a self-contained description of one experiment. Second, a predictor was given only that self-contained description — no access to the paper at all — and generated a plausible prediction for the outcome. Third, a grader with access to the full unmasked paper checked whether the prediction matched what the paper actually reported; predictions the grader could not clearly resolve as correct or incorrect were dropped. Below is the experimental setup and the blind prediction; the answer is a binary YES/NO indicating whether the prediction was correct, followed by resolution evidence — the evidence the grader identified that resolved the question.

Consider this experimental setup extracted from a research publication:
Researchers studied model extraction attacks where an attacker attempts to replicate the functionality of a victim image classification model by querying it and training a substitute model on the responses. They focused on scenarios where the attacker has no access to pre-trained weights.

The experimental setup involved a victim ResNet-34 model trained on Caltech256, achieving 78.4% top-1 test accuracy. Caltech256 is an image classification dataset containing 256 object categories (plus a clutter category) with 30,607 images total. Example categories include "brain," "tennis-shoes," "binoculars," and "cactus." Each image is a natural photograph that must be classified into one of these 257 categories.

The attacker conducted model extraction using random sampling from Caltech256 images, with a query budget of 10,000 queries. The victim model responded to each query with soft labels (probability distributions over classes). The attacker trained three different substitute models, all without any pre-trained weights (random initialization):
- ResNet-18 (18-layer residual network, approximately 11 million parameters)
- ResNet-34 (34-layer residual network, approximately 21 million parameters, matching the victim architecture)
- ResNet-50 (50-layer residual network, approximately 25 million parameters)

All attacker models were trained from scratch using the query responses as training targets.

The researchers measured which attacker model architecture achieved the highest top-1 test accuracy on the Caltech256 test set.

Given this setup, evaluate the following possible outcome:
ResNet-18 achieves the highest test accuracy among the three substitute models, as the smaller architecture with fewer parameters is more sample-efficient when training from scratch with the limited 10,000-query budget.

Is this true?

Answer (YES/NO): YES